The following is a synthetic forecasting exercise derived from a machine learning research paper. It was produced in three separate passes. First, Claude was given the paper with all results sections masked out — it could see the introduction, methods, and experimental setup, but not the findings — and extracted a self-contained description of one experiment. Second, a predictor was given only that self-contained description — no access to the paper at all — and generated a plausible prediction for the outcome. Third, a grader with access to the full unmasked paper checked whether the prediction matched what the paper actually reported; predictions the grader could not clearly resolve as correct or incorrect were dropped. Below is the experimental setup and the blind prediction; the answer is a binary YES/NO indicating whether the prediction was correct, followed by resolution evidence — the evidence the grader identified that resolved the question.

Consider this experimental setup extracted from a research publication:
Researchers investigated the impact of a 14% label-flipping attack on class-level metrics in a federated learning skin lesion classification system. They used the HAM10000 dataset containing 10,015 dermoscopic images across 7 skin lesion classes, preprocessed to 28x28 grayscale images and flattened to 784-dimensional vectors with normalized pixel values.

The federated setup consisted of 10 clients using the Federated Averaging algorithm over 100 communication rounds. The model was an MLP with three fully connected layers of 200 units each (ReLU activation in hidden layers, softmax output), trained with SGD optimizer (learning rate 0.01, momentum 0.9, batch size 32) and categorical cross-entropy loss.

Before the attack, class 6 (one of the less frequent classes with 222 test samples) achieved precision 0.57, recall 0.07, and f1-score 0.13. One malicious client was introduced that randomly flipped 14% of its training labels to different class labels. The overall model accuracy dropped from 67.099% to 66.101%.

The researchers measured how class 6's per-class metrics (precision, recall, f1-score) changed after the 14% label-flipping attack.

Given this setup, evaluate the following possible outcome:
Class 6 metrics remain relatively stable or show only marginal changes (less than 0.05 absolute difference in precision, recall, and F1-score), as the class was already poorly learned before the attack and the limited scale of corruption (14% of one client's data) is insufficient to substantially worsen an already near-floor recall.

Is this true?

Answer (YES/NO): NO